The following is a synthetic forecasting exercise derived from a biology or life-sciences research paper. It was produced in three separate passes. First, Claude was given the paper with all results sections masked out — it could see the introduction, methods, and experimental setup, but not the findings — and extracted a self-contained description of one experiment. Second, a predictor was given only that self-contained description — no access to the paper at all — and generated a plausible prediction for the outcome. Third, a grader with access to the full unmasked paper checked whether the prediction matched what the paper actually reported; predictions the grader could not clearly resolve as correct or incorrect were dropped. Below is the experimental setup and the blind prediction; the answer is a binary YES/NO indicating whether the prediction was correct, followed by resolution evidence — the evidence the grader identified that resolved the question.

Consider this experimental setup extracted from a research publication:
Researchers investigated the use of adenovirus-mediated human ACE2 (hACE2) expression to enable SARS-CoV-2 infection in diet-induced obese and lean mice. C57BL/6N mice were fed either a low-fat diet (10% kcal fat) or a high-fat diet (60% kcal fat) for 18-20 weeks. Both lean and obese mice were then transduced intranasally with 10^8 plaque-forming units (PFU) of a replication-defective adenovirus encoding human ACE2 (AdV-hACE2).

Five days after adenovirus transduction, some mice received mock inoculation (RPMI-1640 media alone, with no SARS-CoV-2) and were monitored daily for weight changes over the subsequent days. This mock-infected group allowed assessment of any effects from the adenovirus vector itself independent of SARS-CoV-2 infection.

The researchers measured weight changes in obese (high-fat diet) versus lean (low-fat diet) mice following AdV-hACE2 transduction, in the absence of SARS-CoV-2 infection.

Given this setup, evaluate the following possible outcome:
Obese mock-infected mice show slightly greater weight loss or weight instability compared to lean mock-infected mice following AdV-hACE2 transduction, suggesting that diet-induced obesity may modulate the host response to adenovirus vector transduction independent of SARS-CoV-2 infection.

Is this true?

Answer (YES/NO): NO